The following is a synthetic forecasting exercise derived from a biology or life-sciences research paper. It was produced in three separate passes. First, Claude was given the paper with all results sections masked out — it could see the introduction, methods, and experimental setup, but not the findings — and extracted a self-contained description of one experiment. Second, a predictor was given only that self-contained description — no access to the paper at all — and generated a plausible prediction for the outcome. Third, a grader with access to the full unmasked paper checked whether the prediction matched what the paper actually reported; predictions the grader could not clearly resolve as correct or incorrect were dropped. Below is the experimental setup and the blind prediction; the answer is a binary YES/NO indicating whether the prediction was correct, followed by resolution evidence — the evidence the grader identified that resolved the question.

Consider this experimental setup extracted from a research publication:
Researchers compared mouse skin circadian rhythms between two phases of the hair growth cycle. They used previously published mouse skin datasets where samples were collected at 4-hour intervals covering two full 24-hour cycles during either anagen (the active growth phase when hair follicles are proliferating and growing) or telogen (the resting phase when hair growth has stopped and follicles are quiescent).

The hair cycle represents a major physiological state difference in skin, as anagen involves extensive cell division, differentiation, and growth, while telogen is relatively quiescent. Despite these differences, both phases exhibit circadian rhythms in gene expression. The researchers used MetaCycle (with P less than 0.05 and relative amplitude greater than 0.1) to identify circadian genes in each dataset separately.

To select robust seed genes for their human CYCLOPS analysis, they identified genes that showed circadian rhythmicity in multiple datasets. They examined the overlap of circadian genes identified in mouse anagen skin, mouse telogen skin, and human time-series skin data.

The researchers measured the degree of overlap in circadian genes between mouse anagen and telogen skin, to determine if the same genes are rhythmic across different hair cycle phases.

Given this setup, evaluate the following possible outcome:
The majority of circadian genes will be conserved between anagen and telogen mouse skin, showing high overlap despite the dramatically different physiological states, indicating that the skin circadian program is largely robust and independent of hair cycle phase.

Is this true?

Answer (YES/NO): NO